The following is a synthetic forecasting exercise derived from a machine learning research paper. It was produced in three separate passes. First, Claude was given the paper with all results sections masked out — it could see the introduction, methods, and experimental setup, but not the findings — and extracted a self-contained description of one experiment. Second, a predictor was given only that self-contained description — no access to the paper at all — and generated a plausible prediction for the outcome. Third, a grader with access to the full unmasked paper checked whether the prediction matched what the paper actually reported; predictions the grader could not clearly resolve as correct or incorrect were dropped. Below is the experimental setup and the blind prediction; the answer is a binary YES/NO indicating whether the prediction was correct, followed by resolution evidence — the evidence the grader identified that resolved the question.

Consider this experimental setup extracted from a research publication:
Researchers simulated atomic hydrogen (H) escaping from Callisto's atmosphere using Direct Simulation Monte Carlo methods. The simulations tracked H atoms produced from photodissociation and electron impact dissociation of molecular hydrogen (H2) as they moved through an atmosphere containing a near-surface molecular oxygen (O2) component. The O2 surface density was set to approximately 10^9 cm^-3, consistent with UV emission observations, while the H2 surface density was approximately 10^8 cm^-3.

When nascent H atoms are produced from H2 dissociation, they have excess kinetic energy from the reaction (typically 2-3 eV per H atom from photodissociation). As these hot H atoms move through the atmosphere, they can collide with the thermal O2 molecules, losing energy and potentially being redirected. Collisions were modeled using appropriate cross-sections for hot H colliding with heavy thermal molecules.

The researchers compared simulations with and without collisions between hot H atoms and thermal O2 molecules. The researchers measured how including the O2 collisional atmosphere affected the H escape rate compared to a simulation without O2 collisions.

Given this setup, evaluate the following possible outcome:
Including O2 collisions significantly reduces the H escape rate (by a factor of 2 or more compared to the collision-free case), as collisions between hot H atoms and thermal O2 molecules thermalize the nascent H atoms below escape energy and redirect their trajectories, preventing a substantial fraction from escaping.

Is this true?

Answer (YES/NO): NO